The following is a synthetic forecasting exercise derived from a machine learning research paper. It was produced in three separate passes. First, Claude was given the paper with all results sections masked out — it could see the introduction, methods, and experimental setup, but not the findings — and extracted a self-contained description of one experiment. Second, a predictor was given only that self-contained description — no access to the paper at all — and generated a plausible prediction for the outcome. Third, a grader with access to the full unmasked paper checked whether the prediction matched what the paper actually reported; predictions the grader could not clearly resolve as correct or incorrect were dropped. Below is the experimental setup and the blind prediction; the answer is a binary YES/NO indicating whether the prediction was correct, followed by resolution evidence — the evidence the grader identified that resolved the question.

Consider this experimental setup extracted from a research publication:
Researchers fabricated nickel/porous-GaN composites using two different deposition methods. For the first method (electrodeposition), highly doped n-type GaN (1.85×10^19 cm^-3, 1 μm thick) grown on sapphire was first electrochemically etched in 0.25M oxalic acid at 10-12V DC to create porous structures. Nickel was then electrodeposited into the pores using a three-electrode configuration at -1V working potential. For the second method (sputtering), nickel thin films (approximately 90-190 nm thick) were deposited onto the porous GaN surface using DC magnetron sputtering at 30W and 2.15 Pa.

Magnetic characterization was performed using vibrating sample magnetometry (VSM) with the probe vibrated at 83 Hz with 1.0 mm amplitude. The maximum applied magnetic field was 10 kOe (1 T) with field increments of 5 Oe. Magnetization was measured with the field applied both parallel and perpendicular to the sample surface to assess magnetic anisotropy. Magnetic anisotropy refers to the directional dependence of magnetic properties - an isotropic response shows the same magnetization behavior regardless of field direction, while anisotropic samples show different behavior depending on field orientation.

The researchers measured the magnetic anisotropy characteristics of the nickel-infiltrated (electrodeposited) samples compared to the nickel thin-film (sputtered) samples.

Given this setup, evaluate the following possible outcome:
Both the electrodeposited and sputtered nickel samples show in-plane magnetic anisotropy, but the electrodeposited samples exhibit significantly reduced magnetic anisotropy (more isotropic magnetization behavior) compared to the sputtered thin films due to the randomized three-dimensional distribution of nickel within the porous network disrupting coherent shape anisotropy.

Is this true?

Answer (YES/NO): YES